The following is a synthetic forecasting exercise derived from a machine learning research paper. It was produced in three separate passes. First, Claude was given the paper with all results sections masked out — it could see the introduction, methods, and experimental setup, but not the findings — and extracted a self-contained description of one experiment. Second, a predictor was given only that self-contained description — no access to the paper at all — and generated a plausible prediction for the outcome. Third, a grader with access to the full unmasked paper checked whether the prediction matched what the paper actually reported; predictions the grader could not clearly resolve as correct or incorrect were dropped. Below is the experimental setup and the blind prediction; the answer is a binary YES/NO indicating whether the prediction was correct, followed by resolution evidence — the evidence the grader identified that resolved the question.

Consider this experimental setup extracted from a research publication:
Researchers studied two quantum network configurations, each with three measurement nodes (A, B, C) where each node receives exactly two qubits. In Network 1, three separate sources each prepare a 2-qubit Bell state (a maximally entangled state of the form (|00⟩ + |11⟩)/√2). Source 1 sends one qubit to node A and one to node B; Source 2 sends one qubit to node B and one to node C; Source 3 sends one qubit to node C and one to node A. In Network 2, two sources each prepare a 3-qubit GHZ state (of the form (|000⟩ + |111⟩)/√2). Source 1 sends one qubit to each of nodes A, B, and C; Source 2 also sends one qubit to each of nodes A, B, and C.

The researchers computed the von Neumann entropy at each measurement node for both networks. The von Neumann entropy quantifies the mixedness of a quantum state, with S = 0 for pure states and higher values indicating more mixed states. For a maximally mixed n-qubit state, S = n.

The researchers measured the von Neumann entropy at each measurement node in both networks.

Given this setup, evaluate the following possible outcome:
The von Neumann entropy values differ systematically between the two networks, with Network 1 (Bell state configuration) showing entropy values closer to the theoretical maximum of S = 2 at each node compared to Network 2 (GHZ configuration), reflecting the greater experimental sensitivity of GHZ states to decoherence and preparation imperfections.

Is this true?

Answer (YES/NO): NO